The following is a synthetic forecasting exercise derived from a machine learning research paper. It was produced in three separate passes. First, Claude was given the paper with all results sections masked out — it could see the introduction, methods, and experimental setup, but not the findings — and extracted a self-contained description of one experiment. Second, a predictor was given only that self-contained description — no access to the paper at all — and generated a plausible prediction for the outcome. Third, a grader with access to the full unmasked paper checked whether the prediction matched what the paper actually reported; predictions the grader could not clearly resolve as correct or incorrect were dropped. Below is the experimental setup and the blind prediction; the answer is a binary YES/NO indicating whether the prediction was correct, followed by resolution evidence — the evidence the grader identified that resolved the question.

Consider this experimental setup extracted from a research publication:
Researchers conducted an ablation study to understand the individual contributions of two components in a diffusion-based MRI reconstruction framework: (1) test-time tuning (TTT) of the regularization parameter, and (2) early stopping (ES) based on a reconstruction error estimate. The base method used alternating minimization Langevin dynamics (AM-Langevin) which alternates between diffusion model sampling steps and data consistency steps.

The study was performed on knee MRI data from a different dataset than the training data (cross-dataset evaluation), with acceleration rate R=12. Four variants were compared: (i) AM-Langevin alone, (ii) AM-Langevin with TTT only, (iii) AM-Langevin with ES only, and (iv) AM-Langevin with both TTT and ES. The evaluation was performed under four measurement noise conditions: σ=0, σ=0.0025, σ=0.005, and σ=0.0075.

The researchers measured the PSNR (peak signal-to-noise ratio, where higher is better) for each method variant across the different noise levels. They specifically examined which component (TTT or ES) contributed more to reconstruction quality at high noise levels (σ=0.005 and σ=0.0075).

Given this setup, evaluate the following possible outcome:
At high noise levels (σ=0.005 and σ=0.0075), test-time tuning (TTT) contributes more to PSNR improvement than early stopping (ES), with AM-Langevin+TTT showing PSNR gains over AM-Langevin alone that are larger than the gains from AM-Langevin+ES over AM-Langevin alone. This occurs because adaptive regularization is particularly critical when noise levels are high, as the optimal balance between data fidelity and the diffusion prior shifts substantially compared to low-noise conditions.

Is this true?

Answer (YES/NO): NO